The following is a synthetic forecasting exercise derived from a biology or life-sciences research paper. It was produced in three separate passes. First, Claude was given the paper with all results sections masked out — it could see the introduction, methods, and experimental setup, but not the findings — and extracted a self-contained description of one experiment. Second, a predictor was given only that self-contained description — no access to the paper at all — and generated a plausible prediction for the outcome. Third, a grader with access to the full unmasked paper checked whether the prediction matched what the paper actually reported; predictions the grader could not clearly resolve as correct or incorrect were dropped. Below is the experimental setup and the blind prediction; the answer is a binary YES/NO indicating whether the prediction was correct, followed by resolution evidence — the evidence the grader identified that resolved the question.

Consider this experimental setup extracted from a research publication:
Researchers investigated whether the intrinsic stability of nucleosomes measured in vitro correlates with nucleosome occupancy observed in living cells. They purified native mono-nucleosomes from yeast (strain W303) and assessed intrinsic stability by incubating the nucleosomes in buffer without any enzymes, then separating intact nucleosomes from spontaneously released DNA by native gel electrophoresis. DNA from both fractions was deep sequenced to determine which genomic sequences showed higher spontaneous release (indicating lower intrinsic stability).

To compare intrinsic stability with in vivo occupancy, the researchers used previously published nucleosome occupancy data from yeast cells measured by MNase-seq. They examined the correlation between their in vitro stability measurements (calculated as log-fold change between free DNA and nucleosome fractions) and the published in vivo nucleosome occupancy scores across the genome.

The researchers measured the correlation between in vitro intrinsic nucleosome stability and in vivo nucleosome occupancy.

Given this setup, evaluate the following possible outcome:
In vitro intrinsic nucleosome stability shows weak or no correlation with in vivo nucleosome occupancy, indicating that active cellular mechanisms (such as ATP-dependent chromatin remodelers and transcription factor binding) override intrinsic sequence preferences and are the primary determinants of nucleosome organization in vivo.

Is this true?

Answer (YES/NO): YES